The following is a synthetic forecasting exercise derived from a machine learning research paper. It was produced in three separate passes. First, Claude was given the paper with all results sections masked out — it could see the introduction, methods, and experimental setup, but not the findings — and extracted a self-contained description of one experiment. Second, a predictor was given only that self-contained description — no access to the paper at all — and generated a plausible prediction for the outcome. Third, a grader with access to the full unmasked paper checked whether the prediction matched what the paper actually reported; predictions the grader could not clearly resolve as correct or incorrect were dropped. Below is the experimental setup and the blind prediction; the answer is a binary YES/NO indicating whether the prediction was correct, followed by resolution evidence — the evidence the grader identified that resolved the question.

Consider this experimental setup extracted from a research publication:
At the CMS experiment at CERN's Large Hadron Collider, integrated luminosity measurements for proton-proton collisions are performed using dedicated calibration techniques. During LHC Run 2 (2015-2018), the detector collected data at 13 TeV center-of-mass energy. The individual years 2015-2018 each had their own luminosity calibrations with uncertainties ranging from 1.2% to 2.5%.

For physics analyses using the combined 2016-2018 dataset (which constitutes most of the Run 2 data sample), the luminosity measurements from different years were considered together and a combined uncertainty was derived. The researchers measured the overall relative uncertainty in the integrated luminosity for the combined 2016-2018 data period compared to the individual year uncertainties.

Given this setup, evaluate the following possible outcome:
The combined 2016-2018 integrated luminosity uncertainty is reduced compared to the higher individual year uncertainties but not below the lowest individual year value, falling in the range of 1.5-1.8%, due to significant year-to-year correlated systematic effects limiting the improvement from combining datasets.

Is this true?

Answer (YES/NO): YES